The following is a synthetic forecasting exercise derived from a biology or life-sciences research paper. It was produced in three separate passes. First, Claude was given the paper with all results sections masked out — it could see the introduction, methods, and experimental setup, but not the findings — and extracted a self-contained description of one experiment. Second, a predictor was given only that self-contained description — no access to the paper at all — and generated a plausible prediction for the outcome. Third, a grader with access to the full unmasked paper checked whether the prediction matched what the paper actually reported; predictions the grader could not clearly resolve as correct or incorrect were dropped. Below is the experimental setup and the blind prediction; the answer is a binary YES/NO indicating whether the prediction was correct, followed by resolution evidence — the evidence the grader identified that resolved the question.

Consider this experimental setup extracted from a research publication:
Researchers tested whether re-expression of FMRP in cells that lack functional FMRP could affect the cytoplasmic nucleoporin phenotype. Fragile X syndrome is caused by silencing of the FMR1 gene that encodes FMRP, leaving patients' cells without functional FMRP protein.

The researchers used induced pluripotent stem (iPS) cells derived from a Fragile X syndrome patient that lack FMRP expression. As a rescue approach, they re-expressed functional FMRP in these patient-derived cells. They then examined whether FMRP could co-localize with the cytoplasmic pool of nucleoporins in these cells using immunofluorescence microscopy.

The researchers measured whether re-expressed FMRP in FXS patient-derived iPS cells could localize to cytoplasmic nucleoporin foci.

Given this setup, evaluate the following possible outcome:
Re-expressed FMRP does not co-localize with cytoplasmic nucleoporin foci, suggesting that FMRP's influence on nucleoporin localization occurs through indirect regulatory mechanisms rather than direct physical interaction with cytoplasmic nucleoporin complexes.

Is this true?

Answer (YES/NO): NO